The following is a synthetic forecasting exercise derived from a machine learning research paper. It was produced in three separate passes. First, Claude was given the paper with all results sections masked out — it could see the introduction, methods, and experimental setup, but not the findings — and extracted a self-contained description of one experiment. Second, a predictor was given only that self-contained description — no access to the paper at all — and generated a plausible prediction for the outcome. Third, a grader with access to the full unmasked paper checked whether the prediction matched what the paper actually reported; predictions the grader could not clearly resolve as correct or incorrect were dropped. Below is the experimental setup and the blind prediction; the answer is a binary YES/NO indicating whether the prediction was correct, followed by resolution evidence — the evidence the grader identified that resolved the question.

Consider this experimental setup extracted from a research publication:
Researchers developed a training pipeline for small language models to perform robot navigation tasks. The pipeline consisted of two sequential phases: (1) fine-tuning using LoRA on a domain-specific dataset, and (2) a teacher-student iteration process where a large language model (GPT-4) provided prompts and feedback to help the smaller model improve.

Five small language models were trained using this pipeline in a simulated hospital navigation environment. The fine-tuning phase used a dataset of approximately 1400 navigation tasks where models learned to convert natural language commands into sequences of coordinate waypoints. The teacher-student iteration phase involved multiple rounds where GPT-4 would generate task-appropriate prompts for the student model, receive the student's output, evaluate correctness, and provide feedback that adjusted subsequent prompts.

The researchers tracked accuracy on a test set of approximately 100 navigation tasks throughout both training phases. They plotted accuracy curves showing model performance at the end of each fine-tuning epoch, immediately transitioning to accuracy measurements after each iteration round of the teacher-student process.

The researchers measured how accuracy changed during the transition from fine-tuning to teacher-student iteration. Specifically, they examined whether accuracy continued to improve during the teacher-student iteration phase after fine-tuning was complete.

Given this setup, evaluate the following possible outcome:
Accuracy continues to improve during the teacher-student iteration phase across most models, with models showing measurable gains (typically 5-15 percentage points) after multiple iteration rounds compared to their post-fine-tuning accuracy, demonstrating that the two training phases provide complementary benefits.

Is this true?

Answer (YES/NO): NO